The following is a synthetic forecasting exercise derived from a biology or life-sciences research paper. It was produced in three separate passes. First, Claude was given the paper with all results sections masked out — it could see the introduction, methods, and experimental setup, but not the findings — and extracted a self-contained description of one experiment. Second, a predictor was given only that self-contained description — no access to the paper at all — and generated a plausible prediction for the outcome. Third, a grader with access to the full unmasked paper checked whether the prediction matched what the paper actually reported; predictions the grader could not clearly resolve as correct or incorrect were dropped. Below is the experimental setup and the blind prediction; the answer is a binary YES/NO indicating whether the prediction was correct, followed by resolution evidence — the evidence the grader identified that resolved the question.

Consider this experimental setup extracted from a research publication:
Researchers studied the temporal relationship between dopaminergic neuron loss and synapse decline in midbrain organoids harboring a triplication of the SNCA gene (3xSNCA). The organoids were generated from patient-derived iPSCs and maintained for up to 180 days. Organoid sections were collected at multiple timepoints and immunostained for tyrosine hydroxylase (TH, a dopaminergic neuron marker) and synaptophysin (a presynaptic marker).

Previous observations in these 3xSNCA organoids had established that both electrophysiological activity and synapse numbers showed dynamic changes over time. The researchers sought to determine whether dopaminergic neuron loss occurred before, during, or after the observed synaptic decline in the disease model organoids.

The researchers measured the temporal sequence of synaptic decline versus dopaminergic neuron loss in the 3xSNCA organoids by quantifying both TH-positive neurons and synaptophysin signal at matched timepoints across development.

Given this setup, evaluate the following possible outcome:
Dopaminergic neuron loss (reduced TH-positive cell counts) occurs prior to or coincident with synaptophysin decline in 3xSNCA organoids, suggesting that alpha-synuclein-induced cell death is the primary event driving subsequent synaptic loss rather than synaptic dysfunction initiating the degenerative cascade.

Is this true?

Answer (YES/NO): NO